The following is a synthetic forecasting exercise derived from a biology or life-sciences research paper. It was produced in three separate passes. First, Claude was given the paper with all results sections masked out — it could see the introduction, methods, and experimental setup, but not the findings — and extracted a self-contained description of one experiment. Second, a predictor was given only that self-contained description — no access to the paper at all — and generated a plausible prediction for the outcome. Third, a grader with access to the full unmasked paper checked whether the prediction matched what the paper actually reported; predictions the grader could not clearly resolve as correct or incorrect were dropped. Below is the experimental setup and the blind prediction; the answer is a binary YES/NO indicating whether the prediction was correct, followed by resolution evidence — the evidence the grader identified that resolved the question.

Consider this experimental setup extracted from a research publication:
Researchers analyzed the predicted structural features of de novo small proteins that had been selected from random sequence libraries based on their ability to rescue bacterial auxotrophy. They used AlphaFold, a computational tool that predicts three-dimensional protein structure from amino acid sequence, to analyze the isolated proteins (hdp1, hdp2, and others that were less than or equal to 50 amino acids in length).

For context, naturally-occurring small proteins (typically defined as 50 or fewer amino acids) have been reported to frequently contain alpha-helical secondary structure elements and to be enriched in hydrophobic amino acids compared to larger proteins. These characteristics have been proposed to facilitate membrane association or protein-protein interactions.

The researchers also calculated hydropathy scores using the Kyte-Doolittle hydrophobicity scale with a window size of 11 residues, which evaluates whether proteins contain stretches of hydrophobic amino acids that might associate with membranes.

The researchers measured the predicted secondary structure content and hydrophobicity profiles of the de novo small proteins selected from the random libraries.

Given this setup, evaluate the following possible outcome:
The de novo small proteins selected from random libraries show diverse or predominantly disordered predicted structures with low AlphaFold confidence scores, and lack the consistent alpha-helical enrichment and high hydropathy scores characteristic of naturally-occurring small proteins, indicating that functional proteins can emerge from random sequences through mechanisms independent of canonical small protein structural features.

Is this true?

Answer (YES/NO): NO